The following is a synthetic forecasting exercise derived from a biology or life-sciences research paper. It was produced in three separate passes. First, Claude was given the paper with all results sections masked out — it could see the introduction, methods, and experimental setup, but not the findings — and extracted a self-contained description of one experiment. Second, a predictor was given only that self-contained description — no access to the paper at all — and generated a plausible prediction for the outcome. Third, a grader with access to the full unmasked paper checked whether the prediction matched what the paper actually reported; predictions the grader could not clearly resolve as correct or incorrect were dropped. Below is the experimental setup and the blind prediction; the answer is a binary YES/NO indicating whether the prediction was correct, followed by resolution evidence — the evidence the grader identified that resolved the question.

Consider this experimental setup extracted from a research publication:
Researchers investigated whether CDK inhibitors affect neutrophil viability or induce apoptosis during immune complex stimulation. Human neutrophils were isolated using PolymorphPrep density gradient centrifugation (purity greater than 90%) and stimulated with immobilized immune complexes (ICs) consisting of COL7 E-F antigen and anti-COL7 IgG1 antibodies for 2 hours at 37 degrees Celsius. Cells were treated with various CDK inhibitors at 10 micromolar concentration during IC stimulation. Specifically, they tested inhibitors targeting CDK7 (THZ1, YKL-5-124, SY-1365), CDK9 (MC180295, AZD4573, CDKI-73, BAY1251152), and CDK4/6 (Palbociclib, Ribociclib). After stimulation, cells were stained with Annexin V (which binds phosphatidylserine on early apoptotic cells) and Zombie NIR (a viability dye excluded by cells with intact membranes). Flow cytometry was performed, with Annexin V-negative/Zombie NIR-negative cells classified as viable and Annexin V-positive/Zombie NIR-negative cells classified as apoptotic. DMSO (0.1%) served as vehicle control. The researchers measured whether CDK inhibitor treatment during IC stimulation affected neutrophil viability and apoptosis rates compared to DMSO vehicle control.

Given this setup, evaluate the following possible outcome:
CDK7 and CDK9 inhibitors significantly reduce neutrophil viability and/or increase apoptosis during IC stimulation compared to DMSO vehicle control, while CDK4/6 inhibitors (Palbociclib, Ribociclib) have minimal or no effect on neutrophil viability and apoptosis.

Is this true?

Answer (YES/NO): NO